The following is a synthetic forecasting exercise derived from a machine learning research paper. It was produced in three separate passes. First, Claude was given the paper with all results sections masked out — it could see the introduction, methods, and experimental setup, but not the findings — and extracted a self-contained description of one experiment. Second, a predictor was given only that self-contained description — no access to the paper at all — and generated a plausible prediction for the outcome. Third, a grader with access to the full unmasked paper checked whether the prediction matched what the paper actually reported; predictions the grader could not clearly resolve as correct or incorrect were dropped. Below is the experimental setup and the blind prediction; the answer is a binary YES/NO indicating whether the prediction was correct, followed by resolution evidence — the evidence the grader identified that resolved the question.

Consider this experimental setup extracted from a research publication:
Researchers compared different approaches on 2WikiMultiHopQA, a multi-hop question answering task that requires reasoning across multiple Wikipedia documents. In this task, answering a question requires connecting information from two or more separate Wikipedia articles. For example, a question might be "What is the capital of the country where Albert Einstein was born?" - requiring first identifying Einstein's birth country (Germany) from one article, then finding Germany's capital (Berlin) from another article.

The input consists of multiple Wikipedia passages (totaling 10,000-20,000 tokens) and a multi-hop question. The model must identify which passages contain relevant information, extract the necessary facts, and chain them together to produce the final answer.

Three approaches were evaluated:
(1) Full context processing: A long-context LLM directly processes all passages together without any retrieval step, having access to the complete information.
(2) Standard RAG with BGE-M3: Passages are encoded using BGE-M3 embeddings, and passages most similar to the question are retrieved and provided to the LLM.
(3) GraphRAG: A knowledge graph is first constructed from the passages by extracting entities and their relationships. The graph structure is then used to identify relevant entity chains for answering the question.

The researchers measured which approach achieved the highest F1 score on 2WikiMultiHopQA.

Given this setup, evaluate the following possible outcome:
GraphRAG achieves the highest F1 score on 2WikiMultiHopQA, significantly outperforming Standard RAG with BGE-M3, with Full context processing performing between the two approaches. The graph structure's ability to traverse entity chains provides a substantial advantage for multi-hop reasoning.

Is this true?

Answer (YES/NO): NO